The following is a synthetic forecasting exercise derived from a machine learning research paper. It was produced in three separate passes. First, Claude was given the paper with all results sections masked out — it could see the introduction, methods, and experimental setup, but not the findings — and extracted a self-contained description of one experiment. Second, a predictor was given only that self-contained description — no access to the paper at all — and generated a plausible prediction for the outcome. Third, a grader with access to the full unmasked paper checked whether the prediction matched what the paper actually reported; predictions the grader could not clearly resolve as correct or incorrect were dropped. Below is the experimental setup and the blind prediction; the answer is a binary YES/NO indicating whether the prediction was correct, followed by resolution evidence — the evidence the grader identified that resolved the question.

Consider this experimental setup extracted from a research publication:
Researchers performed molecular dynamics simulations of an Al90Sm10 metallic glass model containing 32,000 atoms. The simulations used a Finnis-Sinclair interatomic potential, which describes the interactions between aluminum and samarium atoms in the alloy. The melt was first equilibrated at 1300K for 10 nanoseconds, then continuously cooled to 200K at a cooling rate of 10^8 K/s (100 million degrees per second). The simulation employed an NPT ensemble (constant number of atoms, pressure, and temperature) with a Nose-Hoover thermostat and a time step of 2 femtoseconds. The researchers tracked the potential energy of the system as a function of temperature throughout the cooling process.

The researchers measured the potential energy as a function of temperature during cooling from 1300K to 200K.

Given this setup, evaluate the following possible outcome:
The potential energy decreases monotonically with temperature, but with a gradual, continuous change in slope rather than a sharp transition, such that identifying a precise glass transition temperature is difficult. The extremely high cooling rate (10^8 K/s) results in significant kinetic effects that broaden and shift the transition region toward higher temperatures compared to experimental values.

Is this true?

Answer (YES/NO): NO